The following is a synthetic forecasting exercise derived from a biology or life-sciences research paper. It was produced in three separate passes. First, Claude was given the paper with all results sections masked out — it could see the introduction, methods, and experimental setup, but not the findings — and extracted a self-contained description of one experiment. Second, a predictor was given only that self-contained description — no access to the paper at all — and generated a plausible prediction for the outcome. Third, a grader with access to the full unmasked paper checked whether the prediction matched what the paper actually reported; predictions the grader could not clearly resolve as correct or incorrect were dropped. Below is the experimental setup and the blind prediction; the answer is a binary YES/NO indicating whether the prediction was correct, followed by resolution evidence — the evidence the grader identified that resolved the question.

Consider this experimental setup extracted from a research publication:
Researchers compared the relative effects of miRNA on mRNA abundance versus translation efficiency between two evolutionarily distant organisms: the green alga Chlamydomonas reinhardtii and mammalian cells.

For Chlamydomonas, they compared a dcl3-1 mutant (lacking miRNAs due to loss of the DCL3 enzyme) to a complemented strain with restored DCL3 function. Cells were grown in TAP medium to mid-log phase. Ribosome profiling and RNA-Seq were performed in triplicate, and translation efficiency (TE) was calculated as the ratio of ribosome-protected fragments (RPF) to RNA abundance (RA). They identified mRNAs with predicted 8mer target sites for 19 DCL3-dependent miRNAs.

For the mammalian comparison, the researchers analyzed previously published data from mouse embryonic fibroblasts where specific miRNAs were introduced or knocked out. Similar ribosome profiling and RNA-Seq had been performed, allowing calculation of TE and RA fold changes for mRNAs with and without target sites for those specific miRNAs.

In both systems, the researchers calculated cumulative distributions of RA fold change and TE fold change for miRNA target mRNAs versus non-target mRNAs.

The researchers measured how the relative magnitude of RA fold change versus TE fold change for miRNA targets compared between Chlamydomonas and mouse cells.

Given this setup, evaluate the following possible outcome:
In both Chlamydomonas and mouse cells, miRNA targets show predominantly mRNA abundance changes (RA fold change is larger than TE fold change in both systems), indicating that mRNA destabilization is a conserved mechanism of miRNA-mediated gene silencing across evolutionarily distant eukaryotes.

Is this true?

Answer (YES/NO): YES